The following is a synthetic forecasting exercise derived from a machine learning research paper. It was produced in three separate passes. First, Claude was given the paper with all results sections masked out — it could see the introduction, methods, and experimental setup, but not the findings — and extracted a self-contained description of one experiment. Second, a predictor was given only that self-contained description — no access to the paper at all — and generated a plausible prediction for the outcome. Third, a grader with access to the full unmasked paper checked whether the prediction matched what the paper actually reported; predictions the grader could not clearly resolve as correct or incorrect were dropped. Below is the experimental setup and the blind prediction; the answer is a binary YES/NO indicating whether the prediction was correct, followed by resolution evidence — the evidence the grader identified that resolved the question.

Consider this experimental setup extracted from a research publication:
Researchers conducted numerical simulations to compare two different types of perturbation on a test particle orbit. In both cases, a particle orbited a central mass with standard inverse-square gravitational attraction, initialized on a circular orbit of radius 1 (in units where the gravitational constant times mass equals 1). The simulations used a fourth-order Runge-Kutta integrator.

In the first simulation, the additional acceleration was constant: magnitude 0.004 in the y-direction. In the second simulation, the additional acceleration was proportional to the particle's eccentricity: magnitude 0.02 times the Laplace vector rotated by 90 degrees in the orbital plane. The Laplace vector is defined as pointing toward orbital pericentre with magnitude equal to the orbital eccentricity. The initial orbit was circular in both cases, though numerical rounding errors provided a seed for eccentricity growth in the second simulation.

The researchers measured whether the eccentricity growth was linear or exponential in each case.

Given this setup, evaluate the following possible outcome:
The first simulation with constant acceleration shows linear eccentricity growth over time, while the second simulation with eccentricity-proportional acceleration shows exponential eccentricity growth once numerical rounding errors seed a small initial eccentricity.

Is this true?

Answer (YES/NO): YES